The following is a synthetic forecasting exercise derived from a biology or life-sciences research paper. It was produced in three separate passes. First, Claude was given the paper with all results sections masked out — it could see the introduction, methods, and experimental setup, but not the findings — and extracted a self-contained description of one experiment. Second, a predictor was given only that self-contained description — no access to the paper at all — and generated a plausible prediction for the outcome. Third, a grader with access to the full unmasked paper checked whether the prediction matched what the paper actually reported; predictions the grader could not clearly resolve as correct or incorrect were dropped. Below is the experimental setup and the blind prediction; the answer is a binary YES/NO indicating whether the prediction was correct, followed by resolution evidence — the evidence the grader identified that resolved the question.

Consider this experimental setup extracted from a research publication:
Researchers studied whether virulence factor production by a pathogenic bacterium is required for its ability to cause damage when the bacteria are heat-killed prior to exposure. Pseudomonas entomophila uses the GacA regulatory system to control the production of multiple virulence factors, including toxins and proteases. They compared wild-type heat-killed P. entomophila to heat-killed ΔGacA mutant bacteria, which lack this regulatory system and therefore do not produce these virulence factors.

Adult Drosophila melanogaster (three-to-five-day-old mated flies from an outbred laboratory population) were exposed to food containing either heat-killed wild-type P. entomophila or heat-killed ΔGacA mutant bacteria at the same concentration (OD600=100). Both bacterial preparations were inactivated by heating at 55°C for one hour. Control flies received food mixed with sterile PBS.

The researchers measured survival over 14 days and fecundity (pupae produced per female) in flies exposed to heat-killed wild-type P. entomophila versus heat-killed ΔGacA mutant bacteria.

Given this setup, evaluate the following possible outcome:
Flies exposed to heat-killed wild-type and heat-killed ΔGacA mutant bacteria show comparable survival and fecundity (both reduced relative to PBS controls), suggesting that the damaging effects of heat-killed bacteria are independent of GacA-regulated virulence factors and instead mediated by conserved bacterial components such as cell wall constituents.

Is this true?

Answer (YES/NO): NO